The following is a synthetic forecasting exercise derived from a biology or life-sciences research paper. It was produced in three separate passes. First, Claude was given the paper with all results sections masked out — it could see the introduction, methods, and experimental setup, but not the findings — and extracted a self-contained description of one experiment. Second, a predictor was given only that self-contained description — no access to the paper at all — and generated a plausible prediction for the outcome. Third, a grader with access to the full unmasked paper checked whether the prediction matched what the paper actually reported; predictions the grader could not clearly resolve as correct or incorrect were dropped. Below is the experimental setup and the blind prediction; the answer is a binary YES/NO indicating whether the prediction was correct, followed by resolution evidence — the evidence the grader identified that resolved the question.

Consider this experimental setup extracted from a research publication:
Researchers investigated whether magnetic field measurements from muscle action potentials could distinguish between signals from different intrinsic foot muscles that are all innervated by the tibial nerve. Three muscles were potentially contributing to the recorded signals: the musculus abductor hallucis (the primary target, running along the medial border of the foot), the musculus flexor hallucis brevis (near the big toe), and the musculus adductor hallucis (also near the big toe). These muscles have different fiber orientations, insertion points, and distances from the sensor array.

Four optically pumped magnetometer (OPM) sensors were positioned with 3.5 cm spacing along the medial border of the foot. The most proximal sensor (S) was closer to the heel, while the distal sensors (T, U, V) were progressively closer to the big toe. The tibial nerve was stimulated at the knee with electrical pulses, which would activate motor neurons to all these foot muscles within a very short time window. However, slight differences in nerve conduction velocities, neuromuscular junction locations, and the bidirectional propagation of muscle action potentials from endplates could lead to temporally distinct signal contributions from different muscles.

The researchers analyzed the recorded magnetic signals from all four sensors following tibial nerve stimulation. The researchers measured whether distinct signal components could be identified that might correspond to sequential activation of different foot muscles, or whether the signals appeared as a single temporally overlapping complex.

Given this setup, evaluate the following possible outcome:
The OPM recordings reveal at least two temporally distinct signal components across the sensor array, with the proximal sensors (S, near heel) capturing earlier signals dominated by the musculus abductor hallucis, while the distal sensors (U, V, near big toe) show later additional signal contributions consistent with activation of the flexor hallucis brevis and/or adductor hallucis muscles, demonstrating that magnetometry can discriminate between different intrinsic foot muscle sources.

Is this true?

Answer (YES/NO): NO